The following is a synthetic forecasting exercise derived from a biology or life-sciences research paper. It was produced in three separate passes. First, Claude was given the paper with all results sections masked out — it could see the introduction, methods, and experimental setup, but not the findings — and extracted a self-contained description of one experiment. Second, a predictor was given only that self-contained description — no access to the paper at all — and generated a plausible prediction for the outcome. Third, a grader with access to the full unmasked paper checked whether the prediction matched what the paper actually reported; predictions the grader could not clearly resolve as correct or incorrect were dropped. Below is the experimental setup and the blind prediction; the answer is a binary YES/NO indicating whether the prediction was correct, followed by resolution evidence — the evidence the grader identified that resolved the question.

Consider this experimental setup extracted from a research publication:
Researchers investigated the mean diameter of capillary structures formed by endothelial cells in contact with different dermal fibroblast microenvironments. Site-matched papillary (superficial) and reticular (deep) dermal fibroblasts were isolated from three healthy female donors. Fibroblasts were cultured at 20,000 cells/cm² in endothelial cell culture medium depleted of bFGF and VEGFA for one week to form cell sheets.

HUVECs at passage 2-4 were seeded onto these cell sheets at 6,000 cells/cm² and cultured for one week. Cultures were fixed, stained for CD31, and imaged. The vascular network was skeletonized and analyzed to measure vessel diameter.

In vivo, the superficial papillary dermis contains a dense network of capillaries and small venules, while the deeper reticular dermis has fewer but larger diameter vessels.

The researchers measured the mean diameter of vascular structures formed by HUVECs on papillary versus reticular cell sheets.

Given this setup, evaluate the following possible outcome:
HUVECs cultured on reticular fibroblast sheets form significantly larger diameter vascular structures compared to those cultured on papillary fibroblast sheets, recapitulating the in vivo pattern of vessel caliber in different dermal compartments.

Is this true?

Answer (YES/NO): YES